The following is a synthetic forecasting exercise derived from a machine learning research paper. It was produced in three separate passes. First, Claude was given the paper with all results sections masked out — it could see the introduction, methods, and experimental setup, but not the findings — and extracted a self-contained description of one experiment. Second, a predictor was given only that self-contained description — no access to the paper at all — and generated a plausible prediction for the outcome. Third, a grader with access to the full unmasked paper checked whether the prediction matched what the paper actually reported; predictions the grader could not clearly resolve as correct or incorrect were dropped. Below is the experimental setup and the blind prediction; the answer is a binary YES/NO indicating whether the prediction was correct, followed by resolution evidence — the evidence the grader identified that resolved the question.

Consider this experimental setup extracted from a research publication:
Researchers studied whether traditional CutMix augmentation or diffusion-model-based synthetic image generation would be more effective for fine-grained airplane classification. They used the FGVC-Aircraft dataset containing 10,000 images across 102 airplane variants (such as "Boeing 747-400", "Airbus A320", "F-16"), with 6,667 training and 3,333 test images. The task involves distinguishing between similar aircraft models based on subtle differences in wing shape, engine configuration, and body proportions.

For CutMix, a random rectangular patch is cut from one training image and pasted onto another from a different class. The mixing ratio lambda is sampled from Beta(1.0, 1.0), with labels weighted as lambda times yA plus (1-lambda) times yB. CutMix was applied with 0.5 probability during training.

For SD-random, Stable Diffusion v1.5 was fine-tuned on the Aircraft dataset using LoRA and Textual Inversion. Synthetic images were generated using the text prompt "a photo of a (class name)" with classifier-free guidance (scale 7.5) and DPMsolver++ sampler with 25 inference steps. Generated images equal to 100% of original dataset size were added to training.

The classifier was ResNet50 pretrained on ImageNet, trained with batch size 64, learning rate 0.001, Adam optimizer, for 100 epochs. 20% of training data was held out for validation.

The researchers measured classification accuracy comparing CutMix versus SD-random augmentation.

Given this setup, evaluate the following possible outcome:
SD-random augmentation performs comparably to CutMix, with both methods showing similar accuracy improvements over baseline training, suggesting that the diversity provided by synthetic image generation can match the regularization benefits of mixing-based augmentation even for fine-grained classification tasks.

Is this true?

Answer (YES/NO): NO